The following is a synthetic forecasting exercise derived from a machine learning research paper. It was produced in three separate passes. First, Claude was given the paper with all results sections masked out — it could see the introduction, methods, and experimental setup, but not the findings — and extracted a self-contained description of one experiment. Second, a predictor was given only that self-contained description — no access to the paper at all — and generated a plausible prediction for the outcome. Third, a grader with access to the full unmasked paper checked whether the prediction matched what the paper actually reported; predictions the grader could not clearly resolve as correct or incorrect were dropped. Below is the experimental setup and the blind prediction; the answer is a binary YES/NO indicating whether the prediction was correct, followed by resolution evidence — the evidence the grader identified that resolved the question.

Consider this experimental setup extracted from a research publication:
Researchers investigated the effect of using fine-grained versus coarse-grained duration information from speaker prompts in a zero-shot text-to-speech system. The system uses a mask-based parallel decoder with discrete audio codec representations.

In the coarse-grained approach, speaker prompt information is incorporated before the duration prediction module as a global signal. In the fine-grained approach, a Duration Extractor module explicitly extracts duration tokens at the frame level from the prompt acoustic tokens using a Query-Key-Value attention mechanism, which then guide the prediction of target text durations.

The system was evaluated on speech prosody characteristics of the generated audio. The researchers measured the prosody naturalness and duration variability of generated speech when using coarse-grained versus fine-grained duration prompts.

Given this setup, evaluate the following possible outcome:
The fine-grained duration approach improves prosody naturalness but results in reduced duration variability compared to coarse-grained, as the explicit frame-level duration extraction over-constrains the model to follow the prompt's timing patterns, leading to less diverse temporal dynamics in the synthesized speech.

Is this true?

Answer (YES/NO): NO